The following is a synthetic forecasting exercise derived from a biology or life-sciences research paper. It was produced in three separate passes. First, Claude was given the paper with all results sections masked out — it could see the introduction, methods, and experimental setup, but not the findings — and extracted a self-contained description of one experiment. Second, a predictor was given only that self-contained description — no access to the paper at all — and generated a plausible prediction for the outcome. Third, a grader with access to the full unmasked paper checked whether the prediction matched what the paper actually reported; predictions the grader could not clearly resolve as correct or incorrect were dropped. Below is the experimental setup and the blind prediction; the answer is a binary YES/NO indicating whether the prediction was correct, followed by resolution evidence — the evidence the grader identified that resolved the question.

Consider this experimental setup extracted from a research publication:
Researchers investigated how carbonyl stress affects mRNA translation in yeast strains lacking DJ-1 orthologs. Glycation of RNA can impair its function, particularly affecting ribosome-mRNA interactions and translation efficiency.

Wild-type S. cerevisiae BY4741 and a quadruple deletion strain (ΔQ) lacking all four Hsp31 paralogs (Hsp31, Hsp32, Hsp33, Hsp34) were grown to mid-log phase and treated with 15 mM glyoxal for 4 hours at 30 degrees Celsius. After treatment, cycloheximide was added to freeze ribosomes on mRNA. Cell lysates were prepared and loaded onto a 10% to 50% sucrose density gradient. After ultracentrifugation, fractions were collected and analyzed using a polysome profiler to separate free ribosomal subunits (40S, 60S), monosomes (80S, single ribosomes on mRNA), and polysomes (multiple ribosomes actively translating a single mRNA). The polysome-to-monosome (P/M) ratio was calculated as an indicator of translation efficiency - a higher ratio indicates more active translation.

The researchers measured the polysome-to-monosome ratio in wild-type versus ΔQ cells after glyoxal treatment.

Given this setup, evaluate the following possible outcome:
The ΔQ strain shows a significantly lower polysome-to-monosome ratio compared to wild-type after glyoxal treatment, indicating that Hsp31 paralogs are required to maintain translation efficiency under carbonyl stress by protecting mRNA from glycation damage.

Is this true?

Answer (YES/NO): YES